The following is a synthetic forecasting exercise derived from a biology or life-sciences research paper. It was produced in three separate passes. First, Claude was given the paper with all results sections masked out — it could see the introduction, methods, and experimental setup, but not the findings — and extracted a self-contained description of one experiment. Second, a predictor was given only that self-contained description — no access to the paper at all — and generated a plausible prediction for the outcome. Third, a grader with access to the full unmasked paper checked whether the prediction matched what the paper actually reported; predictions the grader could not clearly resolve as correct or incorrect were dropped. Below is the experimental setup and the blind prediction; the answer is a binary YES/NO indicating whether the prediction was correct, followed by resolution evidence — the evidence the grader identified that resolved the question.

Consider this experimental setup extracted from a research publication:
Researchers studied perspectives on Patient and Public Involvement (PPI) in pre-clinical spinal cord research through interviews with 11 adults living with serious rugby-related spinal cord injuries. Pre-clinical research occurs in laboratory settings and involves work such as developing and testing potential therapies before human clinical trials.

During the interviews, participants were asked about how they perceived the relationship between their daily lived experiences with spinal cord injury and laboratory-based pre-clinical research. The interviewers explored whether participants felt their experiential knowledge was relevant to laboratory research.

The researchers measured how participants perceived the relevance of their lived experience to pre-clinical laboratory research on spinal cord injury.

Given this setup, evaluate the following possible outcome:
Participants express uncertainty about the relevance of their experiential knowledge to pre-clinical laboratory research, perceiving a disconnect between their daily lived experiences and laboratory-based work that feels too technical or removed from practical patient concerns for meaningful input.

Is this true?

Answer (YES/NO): NO